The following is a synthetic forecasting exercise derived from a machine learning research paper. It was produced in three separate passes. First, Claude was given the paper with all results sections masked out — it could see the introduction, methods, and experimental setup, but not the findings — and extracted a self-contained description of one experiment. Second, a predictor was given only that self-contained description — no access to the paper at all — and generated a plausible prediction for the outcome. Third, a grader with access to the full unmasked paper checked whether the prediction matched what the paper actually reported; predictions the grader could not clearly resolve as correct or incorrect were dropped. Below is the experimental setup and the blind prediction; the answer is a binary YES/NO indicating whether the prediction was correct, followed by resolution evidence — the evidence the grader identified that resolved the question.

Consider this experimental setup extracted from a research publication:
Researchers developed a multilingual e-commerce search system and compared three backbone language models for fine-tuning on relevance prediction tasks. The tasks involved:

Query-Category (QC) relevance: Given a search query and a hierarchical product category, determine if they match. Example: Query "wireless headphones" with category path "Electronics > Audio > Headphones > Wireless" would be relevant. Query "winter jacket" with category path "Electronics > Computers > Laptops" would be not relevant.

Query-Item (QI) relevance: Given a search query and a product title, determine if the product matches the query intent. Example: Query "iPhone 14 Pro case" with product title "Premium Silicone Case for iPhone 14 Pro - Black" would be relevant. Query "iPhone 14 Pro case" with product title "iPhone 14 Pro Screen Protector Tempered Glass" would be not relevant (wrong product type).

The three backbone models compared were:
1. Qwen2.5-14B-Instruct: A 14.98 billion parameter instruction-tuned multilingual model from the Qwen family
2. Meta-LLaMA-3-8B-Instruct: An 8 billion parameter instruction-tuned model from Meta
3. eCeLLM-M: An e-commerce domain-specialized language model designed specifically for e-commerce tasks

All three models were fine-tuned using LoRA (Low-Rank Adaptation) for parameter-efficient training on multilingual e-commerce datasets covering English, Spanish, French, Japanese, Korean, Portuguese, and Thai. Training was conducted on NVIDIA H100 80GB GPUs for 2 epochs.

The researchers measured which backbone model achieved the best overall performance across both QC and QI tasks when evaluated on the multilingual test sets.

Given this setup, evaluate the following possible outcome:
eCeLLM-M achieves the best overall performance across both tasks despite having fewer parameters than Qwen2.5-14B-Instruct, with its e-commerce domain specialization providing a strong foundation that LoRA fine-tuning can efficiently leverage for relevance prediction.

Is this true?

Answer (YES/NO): NO